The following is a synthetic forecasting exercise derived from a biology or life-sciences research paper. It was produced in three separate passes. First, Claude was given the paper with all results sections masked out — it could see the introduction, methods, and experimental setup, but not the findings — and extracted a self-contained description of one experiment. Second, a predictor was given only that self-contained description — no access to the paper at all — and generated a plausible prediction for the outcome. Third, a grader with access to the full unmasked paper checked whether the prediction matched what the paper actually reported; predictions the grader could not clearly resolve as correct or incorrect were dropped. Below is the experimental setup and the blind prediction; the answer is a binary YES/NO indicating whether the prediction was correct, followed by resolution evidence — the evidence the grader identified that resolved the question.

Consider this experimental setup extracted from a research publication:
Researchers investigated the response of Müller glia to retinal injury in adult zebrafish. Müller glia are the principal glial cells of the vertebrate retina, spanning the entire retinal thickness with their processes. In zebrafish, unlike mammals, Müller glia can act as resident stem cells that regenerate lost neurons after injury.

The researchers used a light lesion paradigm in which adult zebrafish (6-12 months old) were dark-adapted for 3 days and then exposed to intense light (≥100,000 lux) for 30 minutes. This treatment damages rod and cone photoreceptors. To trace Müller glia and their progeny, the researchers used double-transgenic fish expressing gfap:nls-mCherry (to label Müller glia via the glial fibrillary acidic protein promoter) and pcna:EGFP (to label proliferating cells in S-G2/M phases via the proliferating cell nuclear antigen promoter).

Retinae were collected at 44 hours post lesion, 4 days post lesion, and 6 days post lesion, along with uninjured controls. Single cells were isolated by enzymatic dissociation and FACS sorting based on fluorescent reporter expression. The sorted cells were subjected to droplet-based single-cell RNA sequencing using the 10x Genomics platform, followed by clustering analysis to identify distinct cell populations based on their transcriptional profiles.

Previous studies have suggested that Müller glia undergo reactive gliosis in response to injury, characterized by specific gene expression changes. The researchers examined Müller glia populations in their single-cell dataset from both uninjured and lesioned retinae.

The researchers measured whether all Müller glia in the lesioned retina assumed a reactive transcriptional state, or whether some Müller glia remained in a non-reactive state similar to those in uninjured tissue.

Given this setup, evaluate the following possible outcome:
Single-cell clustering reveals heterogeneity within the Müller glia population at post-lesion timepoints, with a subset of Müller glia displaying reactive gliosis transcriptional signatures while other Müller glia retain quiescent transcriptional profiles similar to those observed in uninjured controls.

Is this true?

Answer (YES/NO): YES